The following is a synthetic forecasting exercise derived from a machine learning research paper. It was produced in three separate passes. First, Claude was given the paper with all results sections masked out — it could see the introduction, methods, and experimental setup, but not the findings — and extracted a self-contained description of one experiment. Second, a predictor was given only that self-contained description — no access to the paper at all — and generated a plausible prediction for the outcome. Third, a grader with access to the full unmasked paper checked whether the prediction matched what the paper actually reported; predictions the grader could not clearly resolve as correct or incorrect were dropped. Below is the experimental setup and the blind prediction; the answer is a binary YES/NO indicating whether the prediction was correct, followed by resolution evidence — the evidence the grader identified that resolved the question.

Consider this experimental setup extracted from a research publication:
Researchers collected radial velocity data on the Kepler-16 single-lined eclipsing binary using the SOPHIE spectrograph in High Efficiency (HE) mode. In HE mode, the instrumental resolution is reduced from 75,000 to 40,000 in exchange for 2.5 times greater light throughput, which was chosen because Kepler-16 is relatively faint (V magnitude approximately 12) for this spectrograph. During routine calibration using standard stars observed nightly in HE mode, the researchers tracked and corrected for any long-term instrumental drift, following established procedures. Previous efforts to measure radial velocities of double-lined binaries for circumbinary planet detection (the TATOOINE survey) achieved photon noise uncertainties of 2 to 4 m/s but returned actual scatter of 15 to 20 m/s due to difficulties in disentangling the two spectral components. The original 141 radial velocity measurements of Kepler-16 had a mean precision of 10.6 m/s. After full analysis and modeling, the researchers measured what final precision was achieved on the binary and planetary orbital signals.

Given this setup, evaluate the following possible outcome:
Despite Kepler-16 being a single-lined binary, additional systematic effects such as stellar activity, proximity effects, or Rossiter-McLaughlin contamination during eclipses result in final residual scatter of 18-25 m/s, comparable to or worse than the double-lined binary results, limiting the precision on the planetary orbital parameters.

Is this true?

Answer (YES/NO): NO